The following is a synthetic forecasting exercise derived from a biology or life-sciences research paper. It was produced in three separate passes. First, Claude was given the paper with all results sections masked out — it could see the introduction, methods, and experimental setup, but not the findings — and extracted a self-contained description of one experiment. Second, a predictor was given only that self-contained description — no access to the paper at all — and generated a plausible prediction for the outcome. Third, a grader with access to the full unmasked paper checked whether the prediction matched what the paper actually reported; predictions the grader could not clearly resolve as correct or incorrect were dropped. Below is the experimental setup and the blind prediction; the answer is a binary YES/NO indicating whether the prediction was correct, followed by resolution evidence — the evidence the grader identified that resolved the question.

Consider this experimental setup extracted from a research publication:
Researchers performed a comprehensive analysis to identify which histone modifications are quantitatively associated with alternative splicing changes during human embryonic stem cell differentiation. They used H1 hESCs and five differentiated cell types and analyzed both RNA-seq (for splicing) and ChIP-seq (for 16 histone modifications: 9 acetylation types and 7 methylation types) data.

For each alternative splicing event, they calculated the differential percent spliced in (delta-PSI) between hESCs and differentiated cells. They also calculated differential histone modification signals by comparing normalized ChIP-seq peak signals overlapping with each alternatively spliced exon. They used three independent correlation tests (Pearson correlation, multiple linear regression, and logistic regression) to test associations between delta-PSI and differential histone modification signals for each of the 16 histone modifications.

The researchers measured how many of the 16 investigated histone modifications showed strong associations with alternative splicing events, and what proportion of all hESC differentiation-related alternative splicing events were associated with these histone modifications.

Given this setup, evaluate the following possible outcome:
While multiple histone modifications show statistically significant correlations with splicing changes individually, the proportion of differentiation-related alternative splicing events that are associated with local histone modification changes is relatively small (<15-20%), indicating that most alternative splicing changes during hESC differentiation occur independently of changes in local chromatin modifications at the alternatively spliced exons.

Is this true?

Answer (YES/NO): NO